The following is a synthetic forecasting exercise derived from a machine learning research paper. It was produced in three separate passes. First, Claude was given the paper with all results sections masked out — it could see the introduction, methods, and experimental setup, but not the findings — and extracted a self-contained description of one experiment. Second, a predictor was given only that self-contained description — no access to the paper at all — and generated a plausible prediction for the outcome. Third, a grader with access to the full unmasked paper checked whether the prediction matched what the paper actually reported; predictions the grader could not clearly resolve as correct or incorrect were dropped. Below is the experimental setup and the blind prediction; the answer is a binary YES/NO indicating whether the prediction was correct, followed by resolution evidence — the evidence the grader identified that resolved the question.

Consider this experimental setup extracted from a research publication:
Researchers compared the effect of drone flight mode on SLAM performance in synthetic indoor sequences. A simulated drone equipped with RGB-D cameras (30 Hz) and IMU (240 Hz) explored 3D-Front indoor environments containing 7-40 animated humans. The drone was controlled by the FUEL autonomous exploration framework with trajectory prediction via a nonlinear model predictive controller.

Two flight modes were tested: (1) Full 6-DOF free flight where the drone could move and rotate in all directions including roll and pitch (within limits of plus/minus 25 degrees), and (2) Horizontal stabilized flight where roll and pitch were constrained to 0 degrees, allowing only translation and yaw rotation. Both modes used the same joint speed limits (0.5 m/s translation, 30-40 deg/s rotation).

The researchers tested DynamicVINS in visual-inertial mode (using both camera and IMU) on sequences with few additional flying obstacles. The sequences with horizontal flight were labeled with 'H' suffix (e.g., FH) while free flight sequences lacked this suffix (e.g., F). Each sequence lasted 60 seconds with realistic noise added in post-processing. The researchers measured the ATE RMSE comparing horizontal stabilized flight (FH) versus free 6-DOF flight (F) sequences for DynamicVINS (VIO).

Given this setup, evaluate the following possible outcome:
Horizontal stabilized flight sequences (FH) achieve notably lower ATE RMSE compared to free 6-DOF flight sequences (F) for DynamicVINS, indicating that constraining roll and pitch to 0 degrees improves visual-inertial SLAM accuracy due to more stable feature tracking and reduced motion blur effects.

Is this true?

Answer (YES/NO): YES